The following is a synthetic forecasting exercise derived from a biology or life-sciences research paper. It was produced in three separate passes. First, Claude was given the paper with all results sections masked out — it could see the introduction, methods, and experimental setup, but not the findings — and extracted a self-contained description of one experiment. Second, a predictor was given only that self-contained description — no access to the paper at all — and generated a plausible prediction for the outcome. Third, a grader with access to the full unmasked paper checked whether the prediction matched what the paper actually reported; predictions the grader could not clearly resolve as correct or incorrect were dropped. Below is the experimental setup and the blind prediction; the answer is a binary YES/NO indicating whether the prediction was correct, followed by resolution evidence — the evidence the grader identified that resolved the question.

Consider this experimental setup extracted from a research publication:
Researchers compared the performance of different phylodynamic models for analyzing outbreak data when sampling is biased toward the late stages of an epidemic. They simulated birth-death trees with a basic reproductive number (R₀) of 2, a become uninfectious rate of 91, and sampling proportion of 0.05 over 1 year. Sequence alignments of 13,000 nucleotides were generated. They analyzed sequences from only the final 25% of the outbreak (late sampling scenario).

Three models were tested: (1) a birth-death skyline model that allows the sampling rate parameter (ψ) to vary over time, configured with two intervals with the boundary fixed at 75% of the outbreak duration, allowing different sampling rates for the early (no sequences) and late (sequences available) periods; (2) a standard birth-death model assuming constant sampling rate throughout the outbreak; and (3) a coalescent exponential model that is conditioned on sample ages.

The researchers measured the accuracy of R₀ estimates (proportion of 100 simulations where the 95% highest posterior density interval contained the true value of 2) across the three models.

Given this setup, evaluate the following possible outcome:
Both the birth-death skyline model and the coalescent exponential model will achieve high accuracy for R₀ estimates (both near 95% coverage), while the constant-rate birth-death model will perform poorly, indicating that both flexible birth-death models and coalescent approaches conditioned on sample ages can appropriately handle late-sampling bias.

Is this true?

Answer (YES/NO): NO